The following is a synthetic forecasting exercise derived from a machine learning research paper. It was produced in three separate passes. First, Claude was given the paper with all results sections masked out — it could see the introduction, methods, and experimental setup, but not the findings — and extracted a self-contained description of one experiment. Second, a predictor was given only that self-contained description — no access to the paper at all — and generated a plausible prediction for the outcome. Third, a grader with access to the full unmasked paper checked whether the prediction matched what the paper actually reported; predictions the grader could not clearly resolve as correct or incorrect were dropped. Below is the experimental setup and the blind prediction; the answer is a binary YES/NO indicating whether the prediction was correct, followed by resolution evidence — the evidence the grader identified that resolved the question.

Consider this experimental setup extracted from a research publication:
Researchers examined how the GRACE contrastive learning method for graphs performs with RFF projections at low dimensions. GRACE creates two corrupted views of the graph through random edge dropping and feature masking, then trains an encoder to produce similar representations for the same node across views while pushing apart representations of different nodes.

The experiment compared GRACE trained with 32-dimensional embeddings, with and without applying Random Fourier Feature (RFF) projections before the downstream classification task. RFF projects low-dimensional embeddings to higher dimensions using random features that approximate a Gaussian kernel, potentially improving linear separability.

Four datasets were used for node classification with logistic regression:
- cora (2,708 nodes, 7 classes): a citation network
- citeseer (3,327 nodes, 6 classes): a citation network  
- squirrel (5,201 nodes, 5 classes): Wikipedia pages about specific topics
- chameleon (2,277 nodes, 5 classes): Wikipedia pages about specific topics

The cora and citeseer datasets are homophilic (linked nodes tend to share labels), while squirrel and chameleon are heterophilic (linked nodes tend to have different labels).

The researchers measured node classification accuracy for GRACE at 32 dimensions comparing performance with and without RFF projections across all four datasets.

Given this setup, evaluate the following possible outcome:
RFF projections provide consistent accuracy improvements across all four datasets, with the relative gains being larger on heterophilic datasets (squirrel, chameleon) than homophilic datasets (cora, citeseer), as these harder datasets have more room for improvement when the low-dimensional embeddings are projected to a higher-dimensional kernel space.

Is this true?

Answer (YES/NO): YES